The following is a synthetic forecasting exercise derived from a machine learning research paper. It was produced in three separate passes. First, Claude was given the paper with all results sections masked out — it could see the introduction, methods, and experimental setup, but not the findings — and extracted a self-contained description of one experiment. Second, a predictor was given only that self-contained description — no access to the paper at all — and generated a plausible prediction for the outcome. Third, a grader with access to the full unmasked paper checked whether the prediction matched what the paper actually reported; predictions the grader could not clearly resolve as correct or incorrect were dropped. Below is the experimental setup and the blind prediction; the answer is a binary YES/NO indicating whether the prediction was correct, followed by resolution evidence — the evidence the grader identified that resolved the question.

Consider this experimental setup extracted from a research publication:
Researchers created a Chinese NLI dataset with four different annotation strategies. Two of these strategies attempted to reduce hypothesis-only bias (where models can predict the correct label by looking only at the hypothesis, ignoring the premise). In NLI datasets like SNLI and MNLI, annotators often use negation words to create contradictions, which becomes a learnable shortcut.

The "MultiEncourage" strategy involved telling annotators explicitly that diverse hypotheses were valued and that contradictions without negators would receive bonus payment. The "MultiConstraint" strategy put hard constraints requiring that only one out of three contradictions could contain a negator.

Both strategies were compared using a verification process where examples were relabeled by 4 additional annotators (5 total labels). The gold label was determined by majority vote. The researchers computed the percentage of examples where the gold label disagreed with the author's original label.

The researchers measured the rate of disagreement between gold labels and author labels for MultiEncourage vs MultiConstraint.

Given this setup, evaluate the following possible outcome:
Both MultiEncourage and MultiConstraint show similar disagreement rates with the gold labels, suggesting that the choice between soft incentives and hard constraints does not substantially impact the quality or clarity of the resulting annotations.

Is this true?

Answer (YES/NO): NO